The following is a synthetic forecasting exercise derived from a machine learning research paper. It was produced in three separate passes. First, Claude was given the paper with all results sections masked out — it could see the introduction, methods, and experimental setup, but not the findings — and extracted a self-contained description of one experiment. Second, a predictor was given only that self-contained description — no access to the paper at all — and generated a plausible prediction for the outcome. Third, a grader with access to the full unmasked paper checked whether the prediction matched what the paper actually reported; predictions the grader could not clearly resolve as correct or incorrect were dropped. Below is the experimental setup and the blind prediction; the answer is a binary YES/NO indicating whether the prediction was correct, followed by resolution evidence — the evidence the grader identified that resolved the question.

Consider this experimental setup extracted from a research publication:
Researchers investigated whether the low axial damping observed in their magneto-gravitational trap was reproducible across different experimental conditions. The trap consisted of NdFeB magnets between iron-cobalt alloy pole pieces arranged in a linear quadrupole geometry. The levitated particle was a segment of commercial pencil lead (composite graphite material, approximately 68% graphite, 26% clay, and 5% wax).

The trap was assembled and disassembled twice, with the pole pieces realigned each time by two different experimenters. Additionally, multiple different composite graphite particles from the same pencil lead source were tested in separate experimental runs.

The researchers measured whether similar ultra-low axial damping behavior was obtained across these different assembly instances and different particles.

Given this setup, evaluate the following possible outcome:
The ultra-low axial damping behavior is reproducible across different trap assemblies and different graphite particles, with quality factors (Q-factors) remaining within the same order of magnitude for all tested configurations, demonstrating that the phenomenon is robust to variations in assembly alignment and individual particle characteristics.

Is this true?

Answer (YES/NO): YES